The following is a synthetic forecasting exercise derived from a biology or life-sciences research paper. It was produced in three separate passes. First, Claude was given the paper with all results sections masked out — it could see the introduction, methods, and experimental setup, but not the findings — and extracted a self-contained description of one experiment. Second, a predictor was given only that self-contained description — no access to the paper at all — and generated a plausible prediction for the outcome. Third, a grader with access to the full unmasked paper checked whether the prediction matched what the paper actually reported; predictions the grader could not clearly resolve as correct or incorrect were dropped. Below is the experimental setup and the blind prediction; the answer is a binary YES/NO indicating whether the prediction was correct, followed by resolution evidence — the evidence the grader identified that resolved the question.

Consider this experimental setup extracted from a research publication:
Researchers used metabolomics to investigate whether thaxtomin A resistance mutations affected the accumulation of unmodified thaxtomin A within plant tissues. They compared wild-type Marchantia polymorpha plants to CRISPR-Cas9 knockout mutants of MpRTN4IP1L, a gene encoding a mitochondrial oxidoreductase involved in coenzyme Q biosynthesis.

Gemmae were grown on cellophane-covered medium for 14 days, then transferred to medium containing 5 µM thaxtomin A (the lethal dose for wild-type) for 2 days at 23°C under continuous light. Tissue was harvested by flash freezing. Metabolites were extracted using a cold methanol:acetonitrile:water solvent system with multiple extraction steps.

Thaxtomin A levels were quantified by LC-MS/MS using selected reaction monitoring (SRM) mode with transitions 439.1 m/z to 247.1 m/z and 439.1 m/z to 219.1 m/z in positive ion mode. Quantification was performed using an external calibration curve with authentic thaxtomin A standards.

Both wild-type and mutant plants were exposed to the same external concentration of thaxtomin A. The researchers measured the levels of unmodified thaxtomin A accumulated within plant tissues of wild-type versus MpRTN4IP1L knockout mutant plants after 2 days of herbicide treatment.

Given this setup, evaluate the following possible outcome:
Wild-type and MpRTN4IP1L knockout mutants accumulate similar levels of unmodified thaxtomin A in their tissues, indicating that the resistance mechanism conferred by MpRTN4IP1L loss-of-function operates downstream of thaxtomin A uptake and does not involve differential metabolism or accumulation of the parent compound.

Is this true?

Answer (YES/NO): NO